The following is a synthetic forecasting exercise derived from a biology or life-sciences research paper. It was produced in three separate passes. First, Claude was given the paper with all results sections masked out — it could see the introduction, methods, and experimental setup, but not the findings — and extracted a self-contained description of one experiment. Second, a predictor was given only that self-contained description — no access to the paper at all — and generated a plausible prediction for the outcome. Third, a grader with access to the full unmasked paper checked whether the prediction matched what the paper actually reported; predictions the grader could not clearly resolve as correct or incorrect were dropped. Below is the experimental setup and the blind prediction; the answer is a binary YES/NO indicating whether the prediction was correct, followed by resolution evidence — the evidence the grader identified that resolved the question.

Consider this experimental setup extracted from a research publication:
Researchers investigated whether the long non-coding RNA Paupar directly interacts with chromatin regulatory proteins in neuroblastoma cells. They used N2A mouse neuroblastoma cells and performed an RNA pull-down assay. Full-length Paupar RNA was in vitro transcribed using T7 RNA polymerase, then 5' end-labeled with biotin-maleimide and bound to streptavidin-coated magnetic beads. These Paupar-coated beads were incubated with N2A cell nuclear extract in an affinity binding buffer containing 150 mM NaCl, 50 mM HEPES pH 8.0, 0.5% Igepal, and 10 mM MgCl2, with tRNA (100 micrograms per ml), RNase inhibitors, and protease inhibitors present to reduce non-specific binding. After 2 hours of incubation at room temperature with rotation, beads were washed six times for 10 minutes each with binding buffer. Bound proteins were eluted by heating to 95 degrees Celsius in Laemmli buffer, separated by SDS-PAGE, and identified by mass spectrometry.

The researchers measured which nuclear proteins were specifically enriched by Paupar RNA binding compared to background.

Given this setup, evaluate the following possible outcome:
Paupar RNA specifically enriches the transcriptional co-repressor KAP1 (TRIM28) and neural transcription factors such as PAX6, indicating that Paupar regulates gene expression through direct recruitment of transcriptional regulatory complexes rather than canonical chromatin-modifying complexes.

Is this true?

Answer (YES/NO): NO